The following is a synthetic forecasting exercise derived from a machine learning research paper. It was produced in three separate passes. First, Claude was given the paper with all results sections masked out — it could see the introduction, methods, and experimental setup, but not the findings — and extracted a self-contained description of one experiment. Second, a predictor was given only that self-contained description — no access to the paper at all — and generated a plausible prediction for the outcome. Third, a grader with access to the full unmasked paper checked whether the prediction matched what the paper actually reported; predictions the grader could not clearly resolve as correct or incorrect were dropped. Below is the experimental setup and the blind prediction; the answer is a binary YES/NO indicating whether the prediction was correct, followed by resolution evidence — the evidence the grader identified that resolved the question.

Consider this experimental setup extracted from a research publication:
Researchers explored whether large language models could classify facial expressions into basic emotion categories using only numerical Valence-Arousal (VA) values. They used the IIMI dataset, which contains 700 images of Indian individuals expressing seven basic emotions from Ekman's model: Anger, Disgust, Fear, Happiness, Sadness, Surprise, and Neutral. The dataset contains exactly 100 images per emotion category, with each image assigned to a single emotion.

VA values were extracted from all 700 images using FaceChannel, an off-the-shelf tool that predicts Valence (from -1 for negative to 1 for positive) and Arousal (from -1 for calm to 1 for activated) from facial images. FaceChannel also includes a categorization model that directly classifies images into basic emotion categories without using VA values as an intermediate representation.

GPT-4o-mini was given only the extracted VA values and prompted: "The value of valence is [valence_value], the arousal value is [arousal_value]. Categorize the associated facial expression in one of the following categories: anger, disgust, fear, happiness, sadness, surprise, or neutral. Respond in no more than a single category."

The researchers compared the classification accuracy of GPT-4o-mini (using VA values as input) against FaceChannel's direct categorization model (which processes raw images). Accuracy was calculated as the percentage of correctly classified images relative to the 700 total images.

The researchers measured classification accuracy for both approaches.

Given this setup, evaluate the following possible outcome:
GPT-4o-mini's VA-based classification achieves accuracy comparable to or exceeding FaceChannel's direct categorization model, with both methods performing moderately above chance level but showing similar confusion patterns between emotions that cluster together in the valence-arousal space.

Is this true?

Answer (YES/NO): NO